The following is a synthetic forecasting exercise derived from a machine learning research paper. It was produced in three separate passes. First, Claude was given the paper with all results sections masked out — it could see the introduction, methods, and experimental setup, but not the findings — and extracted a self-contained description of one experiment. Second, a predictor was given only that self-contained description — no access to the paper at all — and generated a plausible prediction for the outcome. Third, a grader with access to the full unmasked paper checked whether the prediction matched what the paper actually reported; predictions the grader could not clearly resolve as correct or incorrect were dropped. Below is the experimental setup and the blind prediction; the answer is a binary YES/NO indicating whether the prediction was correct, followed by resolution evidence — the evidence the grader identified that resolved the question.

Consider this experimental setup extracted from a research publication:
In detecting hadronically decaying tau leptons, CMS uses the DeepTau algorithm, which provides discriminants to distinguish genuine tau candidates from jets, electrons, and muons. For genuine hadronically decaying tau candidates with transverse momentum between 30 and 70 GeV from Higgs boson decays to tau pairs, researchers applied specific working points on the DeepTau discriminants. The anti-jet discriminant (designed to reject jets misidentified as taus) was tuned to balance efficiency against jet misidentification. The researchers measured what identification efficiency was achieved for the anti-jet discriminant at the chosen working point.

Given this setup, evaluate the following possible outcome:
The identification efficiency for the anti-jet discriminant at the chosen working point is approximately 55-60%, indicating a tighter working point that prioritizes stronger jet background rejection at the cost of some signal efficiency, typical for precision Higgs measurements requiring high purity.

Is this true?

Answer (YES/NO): NO